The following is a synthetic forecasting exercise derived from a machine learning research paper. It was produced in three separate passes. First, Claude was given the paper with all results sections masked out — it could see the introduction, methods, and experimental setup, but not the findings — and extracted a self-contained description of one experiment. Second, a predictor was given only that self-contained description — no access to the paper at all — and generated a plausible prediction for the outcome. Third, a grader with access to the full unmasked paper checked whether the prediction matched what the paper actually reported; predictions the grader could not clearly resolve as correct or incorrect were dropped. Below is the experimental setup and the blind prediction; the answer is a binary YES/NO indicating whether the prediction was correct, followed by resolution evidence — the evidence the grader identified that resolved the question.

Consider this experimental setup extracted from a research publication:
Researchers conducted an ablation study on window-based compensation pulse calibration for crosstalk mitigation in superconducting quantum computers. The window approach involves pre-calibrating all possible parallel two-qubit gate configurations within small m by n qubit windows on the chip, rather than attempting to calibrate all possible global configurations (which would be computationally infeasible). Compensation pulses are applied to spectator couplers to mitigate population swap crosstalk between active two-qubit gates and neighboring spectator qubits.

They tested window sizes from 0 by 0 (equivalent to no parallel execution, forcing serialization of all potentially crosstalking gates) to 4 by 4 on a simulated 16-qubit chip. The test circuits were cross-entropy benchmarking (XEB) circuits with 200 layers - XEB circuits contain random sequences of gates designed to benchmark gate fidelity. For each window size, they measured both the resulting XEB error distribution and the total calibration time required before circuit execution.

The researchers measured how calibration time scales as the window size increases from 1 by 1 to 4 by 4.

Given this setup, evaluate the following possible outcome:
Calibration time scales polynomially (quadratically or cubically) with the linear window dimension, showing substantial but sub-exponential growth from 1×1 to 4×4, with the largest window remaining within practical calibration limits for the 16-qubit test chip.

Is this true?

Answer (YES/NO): NO